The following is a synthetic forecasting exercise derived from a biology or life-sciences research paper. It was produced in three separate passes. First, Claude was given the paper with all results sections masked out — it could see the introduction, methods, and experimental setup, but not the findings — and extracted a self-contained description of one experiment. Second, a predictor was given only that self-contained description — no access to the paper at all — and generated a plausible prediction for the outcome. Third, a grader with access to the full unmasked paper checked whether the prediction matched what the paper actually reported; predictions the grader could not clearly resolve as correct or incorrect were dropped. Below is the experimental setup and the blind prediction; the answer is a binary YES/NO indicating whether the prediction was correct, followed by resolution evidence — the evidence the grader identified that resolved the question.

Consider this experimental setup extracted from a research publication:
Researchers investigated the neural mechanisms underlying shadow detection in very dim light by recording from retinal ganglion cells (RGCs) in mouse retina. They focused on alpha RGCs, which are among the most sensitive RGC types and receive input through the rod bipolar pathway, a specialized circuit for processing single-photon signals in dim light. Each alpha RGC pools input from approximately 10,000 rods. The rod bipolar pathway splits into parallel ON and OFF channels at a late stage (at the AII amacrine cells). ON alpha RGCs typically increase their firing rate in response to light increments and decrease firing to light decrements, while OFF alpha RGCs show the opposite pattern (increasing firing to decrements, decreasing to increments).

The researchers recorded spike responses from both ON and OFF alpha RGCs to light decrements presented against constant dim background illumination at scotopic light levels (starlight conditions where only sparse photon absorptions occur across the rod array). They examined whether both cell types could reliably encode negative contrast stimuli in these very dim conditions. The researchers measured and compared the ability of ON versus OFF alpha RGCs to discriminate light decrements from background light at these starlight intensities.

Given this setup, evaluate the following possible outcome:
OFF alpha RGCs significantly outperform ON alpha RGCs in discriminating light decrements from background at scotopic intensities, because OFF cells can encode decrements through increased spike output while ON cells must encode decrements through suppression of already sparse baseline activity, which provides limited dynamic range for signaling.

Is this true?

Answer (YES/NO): YES